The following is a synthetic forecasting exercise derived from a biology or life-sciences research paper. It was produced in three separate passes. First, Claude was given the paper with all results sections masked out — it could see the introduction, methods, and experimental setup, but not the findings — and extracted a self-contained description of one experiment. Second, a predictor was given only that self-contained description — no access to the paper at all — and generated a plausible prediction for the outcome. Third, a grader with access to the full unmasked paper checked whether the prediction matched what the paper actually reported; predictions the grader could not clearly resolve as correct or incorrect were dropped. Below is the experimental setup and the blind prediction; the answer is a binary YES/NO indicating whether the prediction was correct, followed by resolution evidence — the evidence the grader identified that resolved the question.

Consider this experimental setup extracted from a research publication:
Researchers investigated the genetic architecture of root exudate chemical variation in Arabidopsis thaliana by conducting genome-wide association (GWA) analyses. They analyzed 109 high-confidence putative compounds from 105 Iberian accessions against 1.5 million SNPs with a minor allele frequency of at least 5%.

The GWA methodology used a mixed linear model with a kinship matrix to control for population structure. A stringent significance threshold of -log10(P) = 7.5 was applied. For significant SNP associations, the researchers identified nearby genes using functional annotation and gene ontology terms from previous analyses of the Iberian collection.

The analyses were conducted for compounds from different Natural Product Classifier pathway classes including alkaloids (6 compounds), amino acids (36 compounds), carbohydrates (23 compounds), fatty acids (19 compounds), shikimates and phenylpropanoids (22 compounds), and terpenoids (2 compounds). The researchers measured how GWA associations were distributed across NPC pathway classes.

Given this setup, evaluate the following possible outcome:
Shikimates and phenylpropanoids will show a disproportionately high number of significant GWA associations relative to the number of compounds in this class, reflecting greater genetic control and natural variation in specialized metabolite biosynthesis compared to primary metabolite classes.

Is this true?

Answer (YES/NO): NO